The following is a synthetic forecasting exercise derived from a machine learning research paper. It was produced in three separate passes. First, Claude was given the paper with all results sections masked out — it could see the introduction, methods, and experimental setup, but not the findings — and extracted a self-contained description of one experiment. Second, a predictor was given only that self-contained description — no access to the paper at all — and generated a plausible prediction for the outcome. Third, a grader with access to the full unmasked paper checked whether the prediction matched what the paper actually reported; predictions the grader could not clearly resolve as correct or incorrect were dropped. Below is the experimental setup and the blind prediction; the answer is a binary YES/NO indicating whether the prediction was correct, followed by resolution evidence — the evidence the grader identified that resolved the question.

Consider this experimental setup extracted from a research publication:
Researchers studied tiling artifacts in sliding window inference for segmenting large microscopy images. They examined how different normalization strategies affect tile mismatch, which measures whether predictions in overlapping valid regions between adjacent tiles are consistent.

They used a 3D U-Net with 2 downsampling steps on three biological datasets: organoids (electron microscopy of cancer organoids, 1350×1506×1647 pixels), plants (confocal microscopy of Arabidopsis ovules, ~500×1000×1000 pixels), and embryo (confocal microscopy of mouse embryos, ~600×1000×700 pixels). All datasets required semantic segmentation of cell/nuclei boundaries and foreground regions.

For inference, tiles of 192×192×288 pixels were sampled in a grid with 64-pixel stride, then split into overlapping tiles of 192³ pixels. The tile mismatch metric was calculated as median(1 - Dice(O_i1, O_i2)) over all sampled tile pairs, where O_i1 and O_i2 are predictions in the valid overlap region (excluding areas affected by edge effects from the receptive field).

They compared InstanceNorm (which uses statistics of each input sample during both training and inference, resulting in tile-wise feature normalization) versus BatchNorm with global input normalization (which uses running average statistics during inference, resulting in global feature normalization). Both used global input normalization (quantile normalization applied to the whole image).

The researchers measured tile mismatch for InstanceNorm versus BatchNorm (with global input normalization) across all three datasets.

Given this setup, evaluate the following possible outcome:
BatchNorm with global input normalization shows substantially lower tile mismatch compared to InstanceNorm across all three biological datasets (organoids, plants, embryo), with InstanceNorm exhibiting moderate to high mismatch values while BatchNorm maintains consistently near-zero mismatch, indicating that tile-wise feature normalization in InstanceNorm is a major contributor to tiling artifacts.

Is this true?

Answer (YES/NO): YES